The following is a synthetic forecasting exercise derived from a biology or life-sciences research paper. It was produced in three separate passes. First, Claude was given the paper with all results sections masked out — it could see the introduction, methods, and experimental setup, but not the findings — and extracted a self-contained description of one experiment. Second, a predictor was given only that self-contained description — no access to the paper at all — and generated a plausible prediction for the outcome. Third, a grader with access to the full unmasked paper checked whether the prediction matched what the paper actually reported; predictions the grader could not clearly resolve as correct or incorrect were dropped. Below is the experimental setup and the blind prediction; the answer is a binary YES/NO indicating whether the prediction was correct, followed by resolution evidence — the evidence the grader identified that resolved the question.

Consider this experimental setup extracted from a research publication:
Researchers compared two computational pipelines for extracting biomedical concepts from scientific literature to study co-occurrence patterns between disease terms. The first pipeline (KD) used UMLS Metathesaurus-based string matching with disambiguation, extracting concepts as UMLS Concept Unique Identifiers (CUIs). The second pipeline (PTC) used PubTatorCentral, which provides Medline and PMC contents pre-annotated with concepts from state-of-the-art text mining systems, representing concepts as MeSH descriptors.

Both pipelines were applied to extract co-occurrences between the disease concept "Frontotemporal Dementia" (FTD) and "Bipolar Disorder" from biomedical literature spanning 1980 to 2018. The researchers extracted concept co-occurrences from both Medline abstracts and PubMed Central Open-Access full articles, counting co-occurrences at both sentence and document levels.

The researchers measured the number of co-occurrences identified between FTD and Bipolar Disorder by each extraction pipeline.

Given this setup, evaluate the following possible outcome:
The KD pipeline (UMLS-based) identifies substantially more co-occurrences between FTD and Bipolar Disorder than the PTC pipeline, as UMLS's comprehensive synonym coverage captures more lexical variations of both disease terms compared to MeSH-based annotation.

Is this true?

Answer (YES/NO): YES